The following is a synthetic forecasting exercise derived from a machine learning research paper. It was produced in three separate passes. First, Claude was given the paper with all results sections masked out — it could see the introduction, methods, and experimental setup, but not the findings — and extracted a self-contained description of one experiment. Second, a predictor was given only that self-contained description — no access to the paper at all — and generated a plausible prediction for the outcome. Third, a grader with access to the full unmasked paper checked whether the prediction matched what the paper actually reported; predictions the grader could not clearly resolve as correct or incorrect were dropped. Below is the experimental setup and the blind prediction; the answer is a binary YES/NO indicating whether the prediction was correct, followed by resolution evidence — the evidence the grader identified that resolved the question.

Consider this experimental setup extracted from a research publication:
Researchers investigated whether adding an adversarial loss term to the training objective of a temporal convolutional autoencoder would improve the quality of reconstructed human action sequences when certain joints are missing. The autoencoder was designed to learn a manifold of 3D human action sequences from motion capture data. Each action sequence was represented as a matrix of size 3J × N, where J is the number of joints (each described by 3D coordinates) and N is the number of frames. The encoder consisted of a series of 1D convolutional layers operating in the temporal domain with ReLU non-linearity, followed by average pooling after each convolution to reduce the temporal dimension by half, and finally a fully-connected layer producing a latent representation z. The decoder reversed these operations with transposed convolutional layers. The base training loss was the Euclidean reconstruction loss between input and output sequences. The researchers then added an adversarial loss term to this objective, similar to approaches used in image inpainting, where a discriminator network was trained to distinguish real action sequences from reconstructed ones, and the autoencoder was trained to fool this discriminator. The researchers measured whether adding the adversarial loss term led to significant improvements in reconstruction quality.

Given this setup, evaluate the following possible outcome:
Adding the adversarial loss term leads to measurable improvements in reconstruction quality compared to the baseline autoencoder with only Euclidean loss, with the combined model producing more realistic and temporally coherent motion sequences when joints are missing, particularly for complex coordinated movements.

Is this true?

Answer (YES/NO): NO